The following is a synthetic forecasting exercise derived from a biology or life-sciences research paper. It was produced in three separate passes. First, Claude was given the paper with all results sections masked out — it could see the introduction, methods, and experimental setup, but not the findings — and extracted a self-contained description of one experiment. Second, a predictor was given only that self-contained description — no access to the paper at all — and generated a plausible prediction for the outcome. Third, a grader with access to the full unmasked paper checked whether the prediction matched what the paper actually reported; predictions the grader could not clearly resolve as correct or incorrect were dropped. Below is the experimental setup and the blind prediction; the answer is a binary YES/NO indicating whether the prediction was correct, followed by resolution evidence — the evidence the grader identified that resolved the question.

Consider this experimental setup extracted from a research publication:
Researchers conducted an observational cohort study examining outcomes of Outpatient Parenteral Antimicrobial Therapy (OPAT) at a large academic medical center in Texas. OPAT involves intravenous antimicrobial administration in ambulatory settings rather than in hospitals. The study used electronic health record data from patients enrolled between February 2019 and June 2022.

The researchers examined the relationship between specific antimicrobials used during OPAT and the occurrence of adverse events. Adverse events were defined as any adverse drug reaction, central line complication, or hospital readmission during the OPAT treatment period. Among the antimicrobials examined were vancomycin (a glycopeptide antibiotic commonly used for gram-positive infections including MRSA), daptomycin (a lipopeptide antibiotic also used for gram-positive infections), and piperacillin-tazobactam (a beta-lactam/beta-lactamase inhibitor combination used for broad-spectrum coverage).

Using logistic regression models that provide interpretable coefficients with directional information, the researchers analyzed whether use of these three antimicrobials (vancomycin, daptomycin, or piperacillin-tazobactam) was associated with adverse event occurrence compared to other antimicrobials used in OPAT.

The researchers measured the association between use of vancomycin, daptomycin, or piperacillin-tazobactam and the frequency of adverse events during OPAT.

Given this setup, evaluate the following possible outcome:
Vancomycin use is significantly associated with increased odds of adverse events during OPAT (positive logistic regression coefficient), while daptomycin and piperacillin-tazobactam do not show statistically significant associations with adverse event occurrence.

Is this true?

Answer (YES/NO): NO